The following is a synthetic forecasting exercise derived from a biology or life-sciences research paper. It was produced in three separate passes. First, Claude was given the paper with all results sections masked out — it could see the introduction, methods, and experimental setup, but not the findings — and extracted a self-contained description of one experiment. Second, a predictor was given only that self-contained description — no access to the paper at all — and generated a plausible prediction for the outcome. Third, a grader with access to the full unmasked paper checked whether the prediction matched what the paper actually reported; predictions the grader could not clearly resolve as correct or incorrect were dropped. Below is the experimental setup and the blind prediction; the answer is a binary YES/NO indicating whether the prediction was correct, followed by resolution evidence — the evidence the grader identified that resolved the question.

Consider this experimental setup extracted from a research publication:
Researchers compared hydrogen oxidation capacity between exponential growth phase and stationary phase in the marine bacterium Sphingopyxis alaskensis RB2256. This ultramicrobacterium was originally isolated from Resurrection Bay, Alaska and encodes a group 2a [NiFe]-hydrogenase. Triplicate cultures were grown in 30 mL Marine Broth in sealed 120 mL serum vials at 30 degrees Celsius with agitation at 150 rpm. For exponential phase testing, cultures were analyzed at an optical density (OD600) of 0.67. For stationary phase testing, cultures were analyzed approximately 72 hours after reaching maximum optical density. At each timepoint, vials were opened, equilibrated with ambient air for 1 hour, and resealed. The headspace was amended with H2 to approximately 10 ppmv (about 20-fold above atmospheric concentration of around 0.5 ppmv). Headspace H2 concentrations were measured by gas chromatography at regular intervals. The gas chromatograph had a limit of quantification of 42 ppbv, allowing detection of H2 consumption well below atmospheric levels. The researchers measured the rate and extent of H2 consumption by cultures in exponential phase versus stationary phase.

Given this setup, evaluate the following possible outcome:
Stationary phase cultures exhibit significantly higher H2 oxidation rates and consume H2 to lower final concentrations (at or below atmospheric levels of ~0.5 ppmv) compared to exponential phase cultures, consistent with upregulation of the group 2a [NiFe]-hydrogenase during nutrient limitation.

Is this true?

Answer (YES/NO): NO